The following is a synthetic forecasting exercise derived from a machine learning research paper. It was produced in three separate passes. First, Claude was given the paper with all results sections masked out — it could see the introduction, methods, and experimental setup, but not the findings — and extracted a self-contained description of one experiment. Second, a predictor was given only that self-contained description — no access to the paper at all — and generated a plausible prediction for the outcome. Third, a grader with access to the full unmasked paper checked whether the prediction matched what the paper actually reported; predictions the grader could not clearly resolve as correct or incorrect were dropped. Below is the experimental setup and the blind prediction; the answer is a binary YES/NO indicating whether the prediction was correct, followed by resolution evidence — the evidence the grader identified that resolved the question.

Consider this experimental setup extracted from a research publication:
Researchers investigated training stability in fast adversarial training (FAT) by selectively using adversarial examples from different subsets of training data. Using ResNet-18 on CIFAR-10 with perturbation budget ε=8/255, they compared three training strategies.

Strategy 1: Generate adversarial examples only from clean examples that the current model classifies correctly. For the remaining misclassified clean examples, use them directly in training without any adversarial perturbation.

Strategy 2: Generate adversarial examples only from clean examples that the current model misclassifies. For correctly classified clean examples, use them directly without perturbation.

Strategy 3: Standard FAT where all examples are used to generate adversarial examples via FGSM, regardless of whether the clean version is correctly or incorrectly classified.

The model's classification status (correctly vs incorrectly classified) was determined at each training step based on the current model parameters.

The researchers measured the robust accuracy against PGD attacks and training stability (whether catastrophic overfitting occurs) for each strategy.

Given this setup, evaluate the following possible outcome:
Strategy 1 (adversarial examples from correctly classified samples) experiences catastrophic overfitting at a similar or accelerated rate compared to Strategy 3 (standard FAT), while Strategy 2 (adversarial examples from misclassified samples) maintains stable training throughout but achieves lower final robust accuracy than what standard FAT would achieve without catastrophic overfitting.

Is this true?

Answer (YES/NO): NO